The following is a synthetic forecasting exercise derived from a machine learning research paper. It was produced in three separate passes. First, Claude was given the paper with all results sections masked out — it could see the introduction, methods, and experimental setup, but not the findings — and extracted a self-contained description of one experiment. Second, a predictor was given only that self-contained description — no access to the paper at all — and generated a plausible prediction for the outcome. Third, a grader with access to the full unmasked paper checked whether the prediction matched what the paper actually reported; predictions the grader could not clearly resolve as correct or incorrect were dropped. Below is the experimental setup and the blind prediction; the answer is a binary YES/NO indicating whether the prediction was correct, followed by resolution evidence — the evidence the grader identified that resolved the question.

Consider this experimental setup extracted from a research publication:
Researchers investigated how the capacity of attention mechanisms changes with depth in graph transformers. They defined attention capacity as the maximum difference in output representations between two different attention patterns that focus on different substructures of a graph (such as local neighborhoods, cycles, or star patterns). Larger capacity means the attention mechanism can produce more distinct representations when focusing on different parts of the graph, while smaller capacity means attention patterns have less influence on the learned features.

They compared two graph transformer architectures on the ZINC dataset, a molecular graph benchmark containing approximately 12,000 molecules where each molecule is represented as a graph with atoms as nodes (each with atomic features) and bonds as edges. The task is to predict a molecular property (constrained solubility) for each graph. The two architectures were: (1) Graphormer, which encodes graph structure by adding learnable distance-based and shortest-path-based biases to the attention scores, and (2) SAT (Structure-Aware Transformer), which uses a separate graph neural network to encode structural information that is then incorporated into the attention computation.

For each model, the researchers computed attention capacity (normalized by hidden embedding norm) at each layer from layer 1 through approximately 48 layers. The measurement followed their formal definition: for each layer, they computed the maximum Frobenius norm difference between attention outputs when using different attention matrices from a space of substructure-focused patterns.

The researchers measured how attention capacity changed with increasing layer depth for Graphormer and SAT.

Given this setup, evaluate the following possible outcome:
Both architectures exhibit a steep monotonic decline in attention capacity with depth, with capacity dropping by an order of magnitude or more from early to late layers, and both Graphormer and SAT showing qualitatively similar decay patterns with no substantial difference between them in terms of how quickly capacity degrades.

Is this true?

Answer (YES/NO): NO